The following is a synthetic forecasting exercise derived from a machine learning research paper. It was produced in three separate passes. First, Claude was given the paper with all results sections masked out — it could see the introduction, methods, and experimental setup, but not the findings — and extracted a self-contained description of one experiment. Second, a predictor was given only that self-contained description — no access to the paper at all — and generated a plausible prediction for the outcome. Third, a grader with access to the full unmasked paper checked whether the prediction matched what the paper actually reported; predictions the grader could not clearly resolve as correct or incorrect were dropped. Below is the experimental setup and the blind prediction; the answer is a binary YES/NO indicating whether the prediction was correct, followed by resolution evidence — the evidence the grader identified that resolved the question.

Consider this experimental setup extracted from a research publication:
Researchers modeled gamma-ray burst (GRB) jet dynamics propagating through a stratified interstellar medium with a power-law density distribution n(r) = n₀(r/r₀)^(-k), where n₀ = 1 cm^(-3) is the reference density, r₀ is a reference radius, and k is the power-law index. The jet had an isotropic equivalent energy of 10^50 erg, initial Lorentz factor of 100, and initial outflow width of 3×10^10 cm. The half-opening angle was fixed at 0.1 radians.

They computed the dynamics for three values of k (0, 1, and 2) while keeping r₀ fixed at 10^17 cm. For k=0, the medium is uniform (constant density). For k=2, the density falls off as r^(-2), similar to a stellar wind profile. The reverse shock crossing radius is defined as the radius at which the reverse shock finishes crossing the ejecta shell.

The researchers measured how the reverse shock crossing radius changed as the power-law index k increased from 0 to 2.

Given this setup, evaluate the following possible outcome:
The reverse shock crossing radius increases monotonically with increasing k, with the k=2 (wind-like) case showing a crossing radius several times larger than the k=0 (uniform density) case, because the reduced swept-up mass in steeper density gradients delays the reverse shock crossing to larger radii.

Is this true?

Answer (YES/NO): NO